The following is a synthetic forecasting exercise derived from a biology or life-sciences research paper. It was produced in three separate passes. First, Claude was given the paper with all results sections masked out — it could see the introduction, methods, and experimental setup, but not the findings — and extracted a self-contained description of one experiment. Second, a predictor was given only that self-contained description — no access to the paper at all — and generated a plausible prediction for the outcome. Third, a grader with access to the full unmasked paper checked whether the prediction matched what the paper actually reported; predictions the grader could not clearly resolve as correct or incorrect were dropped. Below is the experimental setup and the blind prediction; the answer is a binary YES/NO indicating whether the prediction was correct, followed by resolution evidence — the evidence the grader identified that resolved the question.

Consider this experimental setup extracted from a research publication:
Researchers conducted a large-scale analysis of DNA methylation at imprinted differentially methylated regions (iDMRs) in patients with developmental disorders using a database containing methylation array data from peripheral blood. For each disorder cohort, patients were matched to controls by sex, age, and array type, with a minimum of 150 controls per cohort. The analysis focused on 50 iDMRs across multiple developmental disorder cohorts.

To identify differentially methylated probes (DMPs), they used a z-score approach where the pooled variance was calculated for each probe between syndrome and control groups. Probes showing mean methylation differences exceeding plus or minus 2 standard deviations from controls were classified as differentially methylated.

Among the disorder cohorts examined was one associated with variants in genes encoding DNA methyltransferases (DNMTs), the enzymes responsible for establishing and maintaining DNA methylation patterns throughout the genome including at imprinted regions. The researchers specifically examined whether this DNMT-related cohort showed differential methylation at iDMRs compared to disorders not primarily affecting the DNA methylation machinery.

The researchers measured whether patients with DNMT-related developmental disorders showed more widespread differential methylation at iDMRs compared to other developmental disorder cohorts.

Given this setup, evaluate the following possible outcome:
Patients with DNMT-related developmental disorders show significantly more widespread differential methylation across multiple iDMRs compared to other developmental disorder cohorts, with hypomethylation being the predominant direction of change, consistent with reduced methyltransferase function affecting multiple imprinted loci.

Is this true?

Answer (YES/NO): YES